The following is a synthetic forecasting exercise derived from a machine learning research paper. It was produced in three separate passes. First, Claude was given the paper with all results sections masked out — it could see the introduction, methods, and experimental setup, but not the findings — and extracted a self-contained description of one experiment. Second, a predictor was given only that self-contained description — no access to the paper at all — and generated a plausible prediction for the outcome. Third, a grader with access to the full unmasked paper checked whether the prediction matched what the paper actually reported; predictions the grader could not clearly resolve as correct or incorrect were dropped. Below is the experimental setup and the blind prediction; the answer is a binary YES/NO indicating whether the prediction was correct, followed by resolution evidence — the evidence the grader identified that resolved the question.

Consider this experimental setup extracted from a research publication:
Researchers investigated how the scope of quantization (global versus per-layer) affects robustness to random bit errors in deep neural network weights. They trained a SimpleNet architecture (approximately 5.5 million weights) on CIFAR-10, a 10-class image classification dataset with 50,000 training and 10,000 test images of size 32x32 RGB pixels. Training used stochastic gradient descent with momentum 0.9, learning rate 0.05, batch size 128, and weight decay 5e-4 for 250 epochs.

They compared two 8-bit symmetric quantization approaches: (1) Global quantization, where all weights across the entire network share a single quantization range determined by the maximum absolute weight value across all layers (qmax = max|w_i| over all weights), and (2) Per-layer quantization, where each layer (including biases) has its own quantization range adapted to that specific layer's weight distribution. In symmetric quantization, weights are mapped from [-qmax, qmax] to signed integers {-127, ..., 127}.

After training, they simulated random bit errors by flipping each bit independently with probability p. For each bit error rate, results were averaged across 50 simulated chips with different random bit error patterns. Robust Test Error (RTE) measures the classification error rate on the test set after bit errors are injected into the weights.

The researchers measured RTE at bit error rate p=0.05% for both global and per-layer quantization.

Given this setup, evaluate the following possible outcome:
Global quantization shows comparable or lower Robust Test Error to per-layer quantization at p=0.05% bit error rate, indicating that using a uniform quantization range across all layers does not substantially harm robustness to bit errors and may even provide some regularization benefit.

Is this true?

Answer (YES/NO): NO